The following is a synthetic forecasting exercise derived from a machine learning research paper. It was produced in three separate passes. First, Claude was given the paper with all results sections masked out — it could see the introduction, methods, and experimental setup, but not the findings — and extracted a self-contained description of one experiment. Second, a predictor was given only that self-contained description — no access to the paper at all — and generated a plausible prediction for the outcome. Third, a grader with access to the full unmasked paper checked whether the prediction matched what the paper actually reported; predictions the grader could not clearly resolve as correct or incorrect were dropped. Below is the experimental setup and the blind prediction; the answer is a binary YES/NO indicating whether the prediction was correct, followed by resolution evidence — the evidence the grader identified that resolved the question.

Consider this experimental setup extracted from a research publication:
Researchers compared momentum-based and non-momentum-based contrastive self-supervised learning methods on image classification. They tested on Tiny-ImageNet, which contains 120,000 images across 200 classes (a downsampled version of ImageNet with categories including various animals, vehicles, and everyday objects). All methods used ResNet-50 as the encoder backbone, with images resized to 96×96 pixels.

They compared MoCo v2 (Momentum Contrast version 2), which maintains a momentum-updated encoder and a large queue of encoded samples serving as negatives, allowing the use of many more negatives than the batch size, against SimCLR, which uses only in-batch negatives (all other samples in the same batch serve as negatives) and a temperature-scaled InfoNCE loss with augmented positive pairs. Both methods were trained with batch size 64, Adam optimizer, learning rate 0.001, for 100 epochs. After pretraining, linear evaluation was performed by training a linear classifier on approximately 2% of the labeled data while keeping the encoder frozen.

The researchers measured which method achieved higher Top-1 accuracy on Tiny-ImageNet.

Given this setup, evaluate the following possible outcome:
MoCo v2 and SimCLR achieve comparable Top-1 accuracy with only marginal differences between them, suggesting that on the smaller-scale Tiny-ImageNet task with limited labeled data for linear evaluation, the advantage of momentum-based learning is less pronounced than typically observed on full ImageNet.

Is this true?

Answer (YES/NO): YES